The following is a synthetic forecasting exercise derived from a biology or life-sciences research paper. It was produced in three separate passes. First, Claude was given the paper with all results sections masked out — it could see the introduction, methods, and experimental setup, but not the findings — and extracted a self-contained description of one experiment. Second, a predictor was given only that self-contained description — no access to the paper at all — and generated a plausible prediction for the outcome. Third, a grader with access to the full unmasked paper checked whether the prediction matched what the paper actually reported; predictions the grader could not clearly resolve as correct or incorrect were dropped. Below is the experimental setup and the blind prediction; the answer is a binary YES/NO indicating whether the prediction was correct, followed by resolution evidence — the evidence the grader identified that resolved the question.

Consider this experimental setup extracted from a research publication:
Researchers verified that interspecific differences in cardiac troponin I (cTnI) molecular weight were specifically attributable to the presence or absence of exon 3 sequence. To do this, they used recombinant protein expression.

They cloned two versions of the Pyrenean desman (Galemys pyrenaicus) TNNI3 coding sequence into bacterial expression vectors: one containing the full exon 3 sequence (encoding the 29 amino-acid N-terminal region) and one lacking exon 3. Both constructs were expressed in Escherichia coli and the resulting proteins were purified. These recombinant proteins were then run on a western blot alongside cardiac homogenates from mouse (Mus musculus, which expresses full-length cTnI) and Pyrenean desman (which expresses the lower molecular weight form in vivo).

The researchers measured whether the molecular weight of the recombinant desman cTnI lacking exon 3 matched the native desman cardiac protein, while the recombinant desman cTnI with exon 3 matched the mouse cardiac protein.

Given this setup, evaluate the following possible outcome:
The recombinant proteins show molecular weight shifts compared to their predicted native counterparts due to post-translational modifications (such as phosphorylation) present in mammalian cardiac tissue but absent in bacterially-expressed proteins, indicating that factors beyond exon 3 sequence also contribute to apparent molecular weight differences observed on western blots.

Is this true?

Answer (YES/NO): NO